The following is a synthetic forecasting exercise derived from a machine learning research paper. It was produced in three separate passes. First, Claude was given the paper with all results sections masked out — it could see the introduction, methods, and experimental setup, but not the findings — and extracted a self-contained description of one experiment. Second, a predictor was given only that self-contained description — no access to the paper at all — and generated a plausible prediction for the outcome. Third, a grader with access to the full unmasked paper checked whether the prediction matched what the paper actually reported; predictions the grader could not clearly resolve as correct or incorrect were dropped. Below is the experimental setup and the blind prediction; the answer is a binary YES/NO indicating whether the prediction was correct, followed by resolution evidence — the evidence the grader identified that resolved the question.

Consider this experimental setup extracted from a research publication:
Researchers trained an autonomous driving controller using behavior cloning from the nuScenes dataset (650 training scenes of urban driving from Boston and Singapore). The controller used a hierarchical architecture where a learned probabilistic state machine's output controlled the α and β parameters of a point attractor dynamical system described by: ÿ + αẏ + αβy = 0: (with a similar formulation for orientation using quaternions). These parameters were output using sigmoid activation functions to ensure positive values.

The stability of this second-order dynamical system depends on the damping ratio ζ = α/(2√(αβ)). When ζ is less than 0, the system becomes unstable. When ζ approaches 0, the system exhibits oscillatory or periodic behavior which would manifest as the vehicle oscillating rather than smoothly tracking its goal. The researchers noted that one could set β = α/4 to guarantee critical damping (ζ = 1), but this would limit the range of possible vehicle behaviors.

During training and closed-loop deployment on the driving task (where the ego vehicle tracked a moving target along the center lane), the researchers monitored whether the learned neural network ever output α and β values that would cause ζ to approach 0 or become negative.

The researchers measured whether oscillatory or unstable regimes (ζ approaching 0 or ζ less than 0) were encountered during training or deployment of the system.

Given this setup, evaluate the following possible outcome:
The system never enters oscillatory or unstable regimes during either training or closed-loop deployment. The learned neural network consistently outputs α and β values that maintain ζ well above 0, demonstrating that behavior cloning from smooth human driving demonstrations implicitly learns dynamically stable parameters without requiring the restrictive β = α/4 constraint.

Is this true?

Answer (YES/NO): YES